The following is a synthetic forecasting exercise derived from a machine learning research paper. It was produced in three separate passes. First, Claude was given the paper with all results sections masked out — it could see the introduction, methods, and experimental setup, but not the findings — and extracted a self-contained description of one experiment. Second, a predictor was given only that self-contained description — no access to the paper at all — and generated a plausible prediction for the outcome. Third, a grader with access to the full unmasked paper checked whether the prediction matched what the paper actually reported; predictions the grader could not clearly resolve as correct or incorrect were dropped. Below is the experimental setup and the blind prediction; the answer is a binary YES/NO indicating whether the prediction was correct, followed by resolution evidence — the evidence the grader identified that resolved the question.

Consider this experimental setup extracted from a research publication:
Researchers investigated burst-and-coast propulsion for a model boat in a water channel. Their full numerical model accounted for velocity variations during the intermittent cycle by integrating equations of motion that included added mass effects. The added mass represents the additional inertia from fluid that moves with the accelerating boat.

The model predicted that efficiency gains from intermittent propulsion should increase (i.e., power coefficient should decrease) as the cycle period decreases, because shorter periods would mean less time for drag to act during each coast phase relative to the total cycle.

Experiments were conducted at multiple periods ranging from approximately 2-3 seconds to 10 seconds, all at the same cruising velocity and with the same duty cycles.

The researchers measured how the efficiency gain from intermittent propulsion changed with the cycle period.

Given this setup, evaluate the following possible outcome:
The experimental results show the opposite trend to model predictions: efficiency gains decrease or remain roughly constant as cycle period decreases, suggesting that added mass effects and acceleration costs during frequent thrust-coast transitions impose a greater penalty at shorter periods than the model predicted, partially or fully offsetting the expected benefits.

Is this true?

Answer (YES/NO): YES